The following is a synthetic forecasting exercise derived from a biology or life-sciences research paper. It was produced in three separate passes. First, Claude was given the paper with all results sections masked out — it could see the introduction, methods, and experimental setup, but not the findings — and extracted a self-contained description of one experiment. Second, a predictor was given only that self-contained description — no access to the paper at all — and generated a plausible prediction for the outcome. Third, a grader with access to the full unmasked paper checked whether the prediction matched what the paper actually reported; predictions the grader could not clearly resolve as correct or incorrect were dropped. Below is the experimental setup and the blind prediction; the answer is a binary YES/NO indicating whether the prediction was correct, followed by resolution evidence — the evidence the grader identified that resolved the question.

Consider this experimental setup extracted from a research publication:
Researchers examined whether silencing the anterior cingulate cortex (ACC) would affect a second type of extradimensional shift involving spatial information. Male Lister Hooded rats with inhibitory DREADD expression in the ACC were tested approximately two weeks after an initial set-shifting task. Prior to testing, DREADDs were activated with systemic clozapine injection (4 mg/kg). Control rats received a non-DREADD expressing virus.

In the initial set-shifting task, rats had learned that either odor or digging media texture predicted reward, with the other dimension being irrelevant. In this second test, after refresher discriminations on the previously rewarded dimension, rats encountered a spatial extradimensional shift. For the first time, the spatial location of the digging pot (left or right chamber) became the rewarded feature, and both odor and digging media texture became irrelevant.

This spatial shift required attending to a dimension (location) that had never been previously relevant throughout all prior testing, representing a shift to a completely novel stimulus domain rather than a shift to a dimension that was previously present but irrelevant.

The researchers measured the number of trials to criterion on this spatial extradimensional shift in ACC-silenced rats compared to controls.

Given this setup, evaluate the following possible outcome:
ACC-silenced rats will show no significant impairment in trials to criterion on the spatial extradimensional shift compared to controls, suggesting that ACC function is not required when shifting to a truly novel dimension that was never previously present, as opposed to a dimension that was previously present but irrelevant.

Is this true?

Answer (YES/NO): NO